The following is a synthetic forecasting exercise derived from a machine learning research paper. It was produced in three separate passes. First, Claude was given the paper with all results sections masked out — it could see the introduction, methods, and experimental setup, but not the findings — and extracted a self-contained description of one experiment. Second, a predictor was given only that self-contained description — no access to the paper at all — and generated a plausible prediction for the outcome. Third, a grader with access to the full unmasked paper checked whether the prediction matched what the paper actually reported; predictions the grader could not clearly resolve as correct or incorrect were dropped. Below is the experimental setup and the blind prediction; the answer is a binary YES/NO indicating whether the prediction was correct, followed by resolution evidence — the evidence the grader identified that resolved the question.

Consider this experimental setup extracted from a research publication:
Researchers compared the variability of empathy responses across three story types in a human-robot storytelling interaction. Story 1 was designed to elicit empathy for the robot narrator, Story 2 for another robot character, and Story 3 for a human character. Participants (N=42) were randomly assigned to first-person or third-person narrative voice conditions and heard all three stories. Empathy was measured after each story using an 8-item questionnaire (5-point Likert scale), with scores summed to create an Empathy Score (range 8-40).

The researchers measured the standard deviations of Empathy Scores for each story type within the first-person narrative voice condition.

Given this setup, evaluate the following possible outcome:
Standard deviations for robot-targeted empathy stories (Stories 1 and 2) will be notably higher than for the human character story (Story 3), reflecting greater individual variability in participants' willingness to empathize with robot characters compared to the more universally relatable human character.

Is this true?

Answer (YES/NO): NO